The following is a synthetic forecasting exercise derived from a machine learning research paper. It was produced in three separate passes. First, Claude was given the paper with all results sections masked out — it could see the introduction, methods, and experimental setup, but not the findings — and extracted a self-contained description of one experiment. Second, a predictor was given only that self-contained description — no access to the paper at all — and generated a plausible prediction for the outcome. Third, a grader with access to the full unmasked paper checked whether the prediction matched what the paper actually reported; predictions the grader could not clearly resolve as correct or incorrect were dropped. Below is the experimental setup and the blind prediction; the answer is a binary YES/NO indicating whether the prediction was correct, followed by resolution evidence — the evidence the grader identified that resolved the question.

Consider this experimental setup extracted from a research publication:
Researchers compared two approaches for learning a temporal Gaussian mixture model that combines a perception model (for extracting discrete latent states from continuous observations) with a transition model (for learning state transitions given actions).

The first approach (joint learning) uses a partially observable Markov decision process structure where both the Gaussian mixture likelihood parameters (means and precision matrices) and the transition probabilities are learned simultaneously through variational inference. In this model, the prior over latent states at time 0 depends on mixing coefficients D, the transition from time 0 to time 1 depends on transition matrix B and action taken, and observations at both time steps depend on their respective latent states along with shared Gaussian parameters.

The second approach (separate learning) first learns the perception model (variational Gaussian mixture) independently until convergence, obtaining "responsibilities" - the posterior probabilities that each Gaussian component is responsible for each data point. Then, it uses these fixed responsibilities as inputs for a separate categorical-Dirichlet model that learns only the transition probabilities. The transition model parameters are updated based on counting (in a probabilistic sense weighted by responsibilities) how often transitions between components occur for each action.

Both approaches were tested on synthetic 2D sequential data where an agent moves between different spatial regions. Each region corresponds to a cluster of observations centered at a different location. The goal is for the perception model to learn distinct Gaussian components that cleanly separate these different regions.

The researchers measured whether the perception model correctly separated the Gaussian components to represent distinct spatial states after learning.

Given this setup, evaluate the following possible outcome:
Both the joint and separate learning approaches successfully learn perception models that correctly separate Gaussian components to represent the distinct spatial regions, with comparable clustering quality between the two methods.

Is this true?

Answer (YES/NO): NO